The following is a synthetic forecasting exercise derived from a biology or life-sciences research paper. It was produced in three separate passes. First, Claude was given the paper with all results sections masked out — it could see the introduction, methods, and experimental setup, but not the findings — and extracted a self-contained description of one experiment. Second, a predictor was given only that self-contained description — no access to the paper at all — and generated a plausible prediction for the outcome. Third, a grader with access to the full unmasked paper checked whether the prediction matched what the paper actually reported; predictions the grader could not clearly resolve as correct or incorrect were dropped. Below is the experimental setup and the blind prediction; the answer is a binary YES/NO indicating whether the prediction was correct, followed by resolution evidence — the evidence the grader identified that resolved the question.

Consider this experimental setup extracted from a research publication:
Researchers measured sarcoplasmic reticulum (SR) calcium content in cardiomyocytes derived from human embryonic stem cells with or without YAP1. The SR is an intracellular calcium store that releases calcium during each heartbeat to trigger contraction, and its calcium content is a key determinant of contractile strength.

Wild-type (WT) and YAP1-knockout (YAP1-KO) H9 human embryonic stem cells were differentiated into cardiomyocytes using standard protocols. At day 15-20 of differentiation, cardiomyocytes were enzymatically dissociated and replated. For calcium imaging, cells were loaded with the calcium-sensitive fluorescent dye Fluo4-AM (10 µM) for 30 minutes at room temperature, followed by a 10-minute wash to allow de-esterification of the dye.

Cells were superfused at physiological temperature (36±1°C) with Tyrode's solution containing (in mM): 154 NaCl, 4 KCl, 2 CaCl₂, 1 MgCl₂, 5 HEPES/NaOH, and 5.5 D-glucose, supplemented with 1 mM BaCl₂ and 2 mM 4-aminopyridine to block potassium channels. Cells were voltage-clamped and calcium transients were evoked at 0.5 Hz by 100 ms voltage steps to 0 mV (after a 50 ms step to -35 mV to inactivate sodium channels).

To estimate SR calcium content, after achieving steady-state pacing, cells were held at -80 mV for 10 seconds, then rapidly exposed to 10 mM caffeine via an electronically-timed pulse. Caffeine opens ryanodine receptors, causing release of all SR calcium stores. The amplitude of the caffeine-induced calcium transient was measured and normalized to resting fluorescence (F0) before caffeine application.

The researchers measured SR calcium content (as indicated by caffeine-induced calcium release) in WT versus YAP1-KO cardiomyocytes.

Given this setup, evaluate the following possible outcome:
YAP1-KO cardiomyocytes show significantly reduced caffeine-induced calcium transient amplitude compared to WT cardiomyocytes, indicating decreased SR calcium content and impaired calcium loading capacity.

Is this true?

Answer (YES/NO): YES